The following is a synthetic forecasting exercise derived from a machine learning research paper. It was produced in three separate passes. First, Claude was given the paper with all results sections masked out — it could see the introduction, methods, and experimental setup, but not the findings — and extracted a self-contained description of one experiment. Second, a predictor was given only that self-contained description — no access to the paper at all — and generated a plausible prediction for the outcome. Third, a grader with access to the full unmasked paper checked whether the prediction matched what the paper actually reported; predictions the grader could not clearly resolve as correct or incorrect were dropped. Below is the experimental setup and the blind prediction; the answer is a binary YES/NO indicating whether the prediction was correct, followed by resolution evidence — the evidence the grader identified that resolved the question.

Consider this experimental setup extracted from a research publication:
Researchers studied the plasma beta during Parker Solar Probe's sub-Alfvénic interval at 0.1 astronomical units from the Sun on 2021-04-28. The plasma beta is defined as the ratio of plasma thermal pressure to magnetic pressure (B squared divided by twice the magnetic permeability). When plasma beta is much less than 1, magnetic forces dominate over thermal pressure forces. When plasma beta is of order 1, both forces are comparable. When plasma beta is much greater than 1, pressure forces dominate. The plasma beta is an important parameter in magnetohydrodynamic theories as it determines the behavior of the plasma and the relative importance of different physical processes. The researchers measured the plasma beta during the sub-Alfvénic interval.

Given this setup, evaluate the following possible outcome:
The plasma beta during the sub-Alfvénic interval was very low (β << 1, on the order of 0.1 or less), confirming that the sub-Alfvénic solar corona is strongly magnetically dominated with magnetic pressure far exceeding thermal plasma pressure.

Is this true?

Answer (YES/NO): YES